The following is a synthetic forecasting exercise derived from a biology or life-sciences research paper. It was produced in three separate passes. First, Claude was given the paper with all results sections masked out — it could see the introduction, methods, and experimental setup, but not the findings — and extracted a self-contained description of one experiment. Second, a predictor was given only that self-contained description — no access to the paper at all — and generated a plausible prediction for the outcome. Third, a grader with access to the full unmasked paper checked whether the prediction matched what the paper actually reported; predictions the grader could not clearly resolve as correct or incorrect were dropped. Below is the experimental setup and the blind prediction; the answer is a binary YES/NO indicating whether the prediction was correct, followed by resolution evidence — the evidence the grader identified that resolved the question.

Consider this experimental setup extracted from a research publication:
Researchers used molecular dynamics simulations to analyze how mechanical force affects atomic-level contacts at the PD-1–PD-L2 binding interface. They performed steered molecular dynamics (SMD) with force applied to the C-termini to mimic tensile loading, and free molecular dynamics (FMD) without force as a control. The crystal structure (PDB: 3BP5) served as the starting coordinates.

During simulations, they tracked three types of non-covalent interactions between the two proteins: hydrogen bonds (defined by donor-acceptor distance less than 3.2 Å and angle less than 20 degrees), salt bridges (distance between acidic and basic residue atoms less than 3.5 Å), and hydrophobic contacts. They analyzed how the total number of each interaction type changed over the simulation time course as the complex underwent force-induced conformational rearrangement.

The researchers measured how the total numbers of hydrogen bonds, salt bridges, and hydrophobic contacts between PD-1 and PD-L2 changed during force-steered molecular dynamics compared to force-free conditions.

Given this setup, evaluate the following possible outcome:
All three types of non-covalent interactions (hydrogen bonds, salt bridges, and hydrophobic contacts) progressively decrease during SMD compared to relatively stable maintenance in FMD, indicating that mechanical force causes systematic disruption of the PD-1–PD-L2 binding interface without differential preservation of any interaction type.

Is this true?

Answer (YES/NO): NO